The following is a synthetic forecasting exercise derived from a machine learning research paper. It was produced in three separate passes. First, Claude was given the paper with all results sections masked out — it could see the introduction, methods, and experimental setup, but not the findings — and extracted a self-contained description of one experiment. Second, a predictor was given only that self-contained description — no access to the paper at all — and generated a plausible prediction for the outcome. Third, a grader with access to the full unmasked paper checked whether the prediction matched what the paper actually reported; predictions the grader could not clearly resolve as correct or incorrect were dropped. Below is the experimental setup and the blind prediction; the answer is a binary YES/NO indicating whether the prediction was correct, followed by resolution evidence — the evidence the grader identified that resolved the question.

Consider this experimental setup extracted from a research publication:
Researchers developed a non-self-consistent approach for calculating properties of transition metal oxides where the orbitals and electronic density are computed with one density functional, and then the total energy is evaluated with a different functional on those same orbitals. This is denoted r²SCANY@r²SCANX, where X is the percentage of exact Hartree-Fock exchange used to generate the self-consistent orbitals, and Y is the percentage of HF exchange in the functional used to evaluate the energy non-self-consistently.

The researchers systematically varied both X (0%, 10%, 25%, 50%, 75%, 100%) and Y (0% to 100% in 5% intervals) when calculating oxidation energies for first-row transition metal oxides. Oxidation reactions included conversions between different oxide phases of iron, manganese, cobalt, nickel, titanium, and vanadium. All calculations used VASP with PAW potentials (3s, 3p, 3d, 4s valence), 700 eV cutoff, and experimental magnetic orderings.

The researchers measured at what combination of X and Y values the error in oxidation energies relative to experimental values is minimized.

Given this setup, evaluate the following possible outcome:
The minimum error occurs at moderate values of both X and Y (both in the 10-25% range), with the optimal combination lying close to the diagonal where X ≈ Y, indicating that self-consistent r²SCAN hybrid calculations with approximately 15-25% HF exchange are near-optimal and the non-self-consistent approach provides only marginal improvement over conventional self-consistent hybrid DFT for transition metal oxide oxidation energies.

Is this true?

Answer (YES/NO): NO